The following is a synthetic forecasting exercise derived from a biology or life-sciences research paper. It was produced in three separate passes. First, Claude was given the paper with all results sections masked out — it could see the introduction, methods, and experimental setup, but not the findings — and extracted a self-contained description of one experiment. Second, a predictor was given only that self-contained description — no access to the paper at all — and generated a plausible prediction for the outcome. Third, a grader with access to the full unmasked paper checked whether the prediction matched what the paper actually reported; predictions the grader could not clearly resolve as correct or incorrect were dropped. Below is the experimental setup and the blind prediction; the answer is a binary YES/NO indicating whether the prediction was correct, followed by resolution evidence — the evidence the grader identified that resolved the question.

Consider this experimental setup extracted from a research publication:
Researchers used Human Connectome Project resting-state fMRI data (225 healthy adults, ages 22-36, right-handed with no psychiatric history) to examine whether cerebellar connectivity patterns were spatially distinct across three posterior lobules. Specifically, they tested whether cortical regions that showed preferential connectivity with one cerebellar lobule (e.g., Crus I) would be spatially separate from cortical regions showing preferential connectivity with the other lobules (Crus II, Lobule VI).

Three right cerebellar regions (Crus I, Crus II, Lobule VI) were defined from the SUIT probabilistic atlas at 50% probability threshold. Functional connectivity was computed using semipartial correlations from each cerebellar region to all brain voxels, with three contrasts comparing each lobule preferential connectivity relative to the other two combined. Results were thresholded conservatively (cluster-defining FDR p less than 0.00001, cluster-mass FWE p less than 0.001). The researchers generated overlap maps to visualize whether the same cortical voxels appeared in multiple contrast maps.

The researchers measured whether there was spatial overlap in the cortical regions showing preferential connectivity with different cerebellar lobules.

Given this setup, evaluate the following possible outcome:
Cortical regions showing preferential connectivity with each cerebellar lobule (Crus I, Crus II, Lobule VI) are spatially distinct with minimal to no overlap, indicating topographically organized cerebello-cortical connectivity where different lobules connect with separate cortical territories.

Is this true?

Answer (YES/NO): YES